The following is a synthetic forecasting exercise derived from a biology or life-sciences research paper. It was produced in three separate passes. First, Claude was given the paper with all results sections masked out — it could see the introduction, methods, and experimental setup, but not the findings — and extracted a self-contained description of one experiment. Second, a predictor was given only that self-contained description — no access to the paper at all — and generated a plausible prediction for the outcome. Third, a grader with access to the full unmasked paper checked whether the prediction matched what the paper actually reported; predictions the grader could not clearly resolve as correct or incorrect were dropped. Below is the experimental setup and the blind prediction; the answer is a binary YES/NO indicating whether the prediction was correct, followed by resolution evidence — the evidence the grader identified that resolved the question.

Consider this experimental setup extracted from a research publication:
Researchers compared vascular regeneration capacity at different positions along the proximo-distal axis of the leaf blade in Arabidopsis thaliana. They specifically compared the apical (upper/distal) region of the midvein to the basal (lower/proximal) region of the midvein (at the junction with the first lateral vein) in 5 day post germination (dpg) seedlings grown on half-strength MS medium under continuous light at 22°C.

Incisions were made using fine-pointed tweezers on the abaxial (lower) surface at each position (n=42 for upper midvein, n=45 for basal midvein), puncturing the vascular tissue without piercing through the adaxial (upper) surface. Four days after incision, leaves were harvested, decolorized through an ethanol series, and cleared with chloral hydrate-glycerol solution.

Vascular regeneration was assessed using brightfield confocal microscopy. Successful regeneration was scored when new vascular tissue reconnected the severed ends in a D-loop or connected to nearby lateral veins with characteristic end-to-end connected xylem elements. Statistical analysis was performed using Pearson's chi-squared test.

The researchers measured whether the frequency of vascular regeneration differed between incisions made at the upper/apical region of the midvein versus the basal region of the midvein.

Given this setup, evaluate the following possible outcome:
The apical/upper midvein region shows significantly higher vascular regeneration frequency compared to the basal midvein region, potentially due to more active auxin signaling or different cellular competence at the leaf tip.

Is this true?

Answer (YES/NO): NO